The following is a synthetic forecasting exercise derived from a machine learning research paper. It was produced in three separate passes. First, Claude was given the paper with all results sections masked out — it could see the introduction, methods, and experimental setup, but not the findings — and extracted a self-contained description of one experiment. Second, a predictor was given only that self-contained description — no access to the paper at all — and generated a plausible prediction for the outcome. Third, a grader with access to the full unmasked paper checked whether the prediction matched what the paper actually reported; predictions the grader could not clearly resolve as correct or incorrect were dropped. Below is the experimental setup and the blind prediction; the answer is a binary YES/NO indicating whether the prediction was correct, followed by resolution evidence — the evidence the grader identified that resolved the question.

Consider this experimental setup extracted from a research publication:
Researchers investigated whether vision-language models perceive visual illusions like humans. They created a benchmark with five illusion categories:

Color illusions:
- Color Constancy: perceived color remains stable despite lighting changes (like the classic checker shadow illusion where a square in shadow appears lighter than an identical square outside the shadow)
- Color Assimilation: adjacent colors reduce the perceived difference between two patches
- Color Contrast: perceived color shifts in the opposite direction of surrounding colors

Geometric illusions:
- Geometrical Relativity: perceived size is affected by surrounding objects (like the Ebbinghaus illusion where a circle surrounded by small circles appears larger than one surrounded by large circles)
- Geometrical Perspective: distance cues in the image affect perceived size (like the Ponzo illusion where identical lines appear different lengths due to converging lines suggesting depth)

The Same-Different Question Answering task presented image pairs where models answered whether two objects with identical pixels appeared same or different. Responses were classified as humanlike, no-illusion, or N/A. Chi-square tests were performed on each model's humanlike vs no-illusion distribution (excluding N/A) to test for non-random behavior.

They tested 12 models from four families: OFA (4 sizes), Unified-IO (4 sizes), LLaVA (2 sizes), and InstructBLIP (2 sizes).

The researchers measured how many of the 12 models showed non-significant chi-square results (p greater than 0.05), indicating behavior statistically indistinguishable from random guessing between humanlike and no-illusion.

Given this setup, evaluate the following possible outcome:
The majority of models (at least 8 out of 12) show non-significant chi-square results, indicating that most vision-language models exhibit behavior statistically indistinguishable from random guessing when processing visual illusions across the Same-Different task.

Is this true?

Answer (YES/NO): NO